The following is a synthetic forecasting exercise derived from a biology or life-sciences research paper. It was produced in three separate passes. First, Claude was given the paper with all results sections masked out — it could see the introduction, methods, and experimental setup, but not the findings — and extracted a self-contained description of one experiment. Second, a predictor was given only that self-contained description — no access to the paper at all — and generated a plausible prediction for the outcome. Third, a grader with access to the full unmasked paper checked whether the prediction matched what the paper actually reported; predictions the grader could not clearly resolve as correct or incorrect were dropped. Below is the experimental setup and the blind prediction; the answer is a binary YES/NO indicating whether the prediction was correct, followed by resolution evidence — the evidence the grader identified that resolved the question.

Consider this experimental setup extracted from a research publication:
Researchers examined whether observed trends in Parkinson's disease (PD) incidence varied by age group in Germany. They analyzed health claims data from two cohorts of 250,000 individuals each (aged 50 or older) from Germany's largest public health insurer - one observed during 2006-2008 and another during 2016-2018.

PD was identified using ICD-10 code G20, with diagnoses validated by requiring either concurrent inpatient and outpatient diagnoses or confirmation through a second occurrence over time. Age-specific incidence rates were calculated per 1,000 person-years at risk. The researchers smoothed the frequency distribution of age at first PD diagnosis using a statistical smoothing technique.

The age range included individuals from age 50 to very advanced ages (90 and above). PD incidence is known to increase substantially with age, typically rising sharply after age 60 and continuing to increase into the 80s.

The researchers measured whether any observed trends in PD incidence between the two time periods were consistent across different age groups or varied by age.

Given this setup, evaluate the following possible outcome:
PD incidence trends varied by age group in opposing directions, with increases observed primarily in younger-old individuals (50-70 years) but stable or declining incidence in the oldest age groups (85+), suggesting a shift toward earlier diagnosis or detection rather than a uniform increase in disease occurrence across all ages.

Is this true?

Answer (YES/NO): NO